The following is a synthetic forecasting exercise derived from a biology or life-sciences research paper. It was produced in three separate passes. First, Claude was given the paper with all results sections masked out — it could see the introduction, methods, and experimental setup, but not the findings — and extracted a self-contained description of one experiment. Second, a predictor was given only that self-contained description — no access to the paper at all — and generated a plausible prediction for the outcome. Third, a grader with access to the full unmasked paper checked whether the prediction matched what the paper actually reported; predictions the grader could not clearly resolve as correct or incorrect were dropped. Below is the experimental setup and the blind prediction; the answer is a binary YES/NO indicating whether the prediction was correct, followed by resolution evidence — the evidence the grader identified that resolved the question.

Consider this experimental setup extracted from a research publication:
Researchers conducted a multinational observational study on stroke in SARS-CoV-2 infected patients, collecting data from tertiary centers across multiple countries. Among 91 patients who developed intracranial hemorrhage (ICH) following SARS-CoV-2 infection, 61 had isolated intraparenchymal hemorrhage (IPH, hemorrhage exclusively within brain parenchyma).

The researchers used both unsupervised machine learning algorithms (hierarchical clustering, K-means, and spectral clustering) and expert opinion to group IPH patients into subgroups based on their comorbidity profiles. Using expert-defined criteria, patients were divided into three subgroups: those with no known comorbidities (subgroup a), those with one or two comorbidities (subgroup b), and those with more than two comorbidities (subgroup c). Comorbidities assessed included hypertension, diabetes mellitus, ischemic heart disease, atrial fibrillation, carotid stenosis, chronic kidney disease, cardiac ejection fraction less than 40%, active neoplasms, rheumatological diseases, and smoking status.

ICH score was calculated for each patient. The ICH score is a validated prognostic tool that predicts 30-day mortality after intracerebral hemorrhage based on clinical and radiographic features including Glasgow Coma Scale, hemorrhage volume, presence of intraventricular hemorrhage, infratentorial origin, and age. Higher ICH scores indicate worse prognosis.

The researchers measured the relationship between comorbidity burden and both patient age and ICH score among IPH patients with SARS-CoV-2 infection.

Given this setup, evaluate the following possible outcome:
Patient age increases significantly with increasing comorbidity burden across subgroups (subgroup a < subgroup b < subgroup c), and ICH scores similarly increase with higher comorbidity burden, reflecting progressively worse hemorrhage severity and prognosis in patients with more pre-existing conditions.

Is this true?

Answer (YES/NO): NO